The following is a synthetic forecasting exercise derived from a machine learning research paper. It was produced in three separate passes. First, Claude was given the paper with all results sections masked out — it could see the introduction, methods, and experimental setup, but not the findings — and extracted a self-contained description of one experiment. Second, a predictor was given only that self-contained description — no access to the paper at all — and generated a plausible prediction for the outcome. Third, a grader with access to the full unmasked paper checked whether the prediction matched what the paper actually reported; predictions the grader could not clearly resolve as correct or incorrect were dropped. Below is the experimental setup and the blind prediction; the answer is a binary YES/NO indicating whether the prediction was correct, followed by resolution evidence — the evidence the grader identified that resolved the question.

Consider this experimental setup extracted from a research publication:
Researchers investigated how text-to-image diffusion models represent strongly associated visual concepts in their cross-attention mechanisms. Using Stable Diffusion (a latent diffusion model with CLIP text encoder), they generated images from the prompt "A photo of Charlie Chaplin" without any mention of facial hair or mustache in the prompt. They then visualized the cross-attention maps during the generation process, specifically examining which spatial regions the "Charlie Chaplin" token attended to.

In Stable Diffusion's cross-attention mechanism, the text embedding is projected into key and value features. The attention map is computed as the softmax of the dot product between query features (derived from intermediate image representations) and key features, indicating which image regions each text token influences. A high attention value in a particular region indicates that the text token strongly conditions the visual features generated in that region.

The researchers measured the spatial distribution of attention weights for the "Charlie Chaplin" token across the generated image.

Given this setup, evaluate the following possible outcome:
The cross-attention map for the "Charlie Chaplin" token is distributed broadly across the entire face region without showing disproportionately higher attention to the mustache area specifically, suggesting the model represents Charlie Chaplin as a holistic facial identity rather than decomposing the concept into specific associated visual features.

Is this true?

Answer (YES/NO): NO